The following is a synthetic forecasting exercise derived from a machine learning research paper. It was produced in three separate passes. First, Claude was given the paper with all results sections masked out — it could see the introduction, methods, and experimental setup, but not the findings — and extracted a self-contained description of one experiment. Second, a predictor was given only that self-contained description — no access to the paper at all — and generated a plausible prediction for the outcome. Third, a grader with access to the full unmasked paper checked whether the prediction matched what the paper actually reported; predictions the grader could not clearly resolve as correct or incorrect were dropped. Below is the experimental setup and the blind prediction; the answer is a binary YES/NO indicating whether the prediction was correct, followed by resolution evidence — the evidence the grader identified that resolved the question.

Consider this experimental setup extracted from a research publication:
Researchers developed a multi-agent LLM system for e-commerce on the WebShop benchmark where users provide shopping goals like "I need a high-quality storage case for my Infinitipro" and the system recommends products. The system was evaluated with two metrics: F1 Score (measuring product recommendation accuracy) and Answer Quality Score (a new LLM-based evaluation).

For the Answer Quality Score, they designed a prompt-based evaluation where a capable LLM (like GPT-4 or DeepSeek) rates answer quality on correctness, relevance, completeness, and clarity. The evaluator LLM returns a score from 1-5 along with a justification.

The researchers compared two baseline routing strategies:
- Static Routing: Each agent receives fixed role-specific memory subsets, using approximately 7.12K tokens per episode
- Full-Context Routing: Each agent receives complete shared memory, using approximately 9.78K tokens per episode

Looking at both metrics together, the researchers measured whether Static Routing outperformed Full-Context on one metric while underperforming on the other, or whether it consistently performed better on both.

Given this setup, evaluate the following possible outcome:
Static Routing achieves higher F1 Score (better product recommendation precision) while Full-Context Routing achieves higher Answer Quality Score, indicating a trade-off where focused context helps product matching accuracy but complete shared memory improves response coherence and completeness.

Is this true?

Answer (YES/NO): NO